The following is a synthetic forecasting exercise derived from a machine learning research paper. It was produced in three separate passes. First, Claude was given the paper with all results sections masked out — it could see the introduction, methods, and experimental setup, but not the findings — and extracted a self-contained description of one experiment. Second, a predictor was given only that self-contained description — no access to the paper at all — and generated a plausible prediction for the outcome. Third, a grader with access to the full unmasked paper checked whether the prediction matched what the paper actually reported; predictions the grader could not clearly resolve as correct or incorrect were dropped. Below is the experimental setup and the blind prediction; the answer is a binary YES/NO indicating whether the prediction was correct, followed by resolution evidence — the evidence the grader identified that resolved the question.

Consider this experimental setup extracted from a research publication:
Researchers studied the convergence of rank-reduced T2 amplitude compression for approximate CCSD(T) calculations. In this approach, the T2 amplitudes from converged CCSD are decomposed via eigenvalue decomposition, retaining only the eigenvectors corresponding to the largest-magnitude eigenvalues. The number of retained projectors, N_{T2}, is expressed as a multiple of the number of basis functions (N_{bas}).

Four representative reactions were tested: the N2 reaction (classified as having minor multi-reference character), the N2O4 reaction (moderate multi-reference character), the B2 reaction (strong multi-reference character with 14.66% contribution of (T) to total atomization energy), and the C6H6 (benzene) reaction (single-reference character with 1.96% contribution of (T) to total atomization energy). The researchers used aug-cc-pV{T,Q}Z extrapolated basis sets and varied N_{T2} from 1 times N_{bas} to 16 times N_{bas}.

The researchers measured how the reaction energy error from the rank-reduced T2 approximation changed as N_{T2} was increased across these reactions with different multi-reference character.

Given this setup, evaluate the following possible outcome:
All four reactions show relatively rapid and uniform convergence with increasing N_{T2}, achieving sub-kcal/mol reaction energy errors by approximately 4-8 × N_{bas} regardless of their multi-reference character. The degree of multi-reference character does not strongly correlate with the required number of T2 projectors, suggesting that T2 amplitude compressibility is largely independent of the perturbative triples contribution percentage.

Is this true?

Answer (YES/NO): NO